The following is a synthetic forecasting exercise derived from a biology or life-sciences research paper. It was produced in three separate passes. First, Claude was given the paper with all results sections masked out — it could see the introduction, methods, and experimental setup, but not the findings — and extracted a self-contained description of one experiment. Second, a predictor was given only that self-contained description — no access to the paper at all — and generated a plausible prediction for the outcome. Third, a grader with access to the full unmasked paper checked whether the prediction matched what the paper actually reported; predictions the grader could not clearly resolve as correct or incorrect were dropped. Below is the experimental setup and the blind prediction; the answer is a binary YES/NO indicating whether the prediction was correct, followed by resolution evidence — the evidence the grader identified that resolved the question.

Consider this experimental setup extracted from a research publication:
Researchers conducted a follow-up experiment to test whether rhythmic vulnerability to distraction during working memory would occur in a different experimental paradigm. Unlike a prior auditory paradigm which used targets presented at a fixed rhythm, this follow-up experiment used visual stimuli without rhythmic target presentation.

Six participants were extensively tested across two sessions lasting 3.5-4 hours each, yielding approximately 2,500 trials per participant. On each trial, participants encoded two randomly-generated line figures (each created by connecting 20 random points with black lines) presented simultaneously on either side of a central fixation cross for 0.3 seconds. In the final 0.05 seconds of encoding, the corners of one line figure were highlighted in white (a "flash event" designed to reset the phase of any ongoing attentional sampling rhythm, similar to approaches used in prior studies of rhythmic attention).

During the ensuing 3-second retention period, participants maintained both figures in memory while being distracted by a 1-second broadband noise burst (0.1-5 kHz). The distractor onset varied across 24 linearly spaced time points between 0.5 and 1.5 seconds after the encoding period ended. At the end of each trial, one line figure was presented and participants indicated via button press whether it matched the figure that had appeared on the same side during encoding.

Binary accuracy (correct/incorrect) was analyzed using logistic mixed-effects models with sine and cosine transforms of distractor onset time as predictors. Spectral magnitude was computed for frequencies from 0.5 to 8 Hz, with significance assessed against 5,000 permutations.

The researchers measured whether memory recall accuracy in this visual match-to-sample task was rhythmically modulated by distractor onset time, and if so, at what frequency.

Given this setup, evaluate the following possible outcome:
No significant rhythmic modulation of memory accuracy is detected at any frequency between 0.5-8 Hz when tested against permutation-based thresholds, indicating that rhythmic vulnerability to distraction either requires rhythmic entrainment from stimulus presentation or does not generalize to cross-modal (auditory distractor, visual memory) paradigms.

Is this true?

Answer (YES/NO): NO